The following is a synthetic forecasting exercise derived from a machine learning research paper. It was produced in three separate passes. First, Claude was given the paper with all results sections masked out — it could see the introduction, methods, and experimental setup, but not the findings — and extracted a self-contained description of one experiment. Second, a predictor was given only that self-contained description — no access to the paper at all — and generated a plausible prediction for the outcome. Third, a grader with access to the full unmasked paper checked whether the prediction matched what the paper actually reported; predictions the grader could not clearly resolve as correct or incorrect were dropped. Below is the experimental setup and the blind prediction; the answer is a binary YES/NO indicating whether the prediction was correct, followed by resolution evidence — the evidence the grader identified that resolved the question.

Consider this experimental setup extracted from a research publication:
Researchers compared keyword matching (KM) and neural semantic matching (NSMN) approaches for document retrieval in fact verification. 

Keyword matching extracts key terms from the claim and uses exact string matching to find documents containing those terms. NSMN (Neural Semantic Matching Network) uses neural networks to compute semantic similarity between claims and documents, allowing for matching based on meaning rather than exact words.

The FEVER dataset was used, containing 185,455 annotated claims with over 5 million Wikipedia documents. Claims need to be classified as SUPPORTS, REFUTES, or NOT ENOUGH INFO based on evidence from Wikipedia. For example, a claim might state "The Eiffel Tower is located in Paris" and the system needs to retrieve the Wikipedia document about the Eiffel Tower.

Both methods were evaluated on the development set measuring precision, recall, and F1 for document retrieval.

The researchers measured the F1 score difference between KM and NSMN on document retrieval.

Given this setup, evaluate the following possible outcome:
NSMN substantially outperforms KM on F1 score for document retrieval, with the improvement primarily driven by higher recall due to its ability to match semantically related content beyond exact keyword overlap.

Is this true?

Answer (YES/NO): NO